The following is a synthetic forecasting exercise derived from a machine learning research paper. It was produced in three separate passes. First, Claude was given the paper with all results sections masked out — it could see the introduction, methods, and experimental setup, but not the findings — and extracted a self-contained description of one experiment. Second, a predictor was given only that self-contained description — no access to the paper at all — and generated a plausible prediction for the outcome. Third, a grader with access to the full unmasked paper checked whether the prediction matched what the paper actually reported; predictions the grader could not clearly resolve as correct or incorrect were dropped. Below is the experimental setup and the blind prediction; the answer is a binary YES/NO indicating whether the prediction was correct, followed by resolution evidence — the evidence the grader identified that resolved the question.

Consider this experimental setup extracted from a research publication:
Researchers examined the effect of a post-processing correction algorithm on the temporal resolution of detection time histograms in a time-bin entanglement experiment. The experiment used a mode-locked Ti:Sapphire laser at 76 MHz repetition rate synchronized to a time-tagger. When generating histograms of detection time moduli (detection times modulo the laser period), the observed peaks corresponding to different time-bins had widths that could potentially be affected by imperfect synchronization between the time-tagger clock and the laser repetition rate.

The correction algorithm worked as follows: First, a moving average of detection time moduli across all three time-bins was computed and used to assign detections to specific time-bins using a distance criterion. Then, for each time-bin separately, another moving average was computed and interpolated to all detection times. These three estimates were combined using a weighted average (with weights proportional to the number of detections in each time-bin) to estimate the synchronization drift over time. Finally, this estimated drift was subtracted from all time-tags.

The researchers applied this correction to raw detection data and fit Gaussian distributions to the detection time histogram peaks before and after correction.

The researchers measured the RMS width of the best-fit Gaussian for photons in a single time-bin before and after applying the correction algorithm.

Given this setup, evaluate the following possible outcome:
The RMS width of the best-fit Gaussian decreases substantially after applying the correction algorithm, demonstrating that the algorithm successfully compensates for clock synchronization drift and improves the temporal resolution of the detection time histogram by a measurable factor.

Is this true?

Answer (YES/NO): YES